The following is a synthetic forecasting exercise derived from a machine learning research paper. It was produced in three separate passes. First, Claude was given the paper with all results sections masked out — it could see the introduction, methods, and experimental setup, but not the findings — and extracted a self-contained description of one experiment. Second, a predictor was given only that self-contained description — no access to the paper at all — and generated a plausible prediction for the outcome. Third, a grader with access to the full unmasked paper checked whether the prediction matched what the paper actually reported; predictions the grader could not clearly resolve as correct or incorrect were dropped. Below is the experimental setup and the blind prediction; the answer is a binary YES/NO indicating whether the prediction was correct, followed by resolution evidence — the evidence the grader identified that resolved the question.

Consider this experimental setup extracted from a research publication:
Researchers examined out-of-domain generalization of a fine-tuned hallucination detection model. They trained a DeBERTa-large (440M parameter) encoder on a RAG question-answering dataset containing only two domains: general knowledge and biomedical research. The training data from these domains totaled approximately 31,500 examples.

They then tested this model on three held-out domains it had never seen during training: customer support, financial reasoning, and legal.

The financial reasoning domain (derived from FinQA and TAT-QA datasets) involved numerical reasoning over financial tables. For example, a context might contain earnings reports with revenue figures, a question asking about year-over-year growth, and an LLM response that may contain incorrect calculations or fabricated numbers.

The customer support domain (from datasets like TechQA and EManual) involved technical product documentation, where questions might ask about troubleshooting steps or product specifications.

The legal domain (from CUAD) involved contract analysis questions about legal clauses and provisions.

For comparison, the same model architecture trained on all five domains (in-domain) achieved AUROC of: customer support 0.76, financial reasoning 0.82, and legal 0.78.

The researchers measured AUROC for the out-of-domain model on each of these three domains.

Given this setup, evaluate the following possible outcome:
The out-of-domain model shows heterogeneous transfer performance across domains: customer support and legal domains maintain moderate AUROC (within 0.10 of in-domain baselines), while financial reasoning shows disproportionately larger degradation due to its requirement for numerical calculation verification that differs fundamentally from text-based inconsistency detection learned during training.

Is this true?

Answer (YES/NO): YES